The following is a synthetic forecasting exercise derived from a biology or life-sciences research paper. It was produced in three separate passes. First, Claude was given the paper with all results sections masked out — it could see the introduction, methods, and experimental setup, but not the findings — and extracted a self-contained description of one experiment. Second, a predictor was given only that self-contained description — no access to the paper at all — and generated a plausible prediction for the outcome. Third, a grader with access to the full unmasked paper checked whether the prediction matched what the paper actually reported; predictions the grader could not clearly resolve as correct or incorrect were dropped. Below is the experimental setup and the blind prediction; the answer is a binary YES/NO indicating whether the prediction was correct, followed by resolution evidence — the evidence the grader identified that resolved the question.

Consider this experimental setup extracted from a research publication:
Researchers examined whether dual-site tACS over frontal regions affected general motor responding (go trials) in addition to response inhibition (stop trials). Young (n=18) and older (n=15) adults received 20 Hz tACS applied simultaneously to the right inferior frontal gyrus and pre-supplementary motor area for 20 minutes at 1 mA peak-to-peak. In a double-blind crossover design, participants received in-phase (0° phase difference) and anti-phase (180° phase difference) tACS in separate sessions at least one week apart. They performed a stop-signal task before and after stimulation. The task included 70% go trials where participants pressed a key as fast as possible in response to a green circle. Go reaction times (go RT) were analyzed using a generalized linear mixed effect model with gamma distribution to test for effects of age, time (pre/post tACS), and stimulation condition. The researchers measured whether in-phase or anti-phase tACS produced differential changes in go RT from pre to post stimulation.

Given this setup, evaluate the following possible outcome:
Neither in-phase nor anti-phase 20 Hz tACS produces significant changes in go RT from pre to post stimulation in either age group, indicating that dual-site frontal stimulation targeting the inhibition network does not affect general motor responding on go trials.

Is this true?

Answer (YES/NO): NO